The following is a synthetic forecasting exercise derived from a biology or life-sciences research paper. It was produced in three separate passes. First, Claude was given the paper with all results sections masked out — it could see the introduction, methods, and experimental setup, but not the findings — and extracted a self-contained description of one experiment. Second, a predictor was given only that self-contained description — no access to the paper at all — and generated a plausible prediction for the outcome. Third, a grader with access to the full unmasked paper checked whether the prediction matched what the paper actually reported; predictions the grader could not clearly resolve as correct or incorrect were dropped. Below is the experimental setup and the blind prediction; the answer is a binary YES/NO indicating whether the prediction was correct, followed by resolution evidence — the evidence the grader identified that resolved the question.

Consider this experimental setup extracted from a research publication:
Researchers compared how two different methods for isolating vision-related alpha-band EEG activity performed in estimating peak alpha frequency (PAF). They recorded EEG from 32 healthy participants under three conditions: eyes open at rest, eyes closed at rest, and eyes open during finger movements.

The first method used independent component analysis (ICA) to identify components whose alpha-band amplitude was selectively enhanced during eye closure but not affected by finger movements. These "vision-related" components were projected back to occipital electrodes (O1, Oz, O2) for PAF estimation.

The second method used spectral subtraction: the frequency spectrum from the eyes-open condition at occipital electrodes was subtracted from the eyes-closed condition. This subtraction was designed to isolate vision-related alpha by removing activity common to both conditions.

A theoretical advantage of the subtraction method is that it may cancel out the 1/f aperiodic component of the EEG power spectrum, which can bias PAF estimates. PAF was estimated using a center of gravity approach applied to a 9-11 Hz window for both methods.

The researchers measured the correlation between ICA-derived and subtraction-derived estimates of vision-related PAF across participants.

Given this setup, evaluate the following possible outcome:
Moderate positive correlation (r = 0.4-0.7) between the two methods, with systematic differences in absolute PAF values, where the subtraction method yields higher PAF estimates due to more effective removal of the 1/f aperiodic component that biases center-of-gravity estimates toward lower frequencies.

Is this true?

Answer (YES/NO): NO